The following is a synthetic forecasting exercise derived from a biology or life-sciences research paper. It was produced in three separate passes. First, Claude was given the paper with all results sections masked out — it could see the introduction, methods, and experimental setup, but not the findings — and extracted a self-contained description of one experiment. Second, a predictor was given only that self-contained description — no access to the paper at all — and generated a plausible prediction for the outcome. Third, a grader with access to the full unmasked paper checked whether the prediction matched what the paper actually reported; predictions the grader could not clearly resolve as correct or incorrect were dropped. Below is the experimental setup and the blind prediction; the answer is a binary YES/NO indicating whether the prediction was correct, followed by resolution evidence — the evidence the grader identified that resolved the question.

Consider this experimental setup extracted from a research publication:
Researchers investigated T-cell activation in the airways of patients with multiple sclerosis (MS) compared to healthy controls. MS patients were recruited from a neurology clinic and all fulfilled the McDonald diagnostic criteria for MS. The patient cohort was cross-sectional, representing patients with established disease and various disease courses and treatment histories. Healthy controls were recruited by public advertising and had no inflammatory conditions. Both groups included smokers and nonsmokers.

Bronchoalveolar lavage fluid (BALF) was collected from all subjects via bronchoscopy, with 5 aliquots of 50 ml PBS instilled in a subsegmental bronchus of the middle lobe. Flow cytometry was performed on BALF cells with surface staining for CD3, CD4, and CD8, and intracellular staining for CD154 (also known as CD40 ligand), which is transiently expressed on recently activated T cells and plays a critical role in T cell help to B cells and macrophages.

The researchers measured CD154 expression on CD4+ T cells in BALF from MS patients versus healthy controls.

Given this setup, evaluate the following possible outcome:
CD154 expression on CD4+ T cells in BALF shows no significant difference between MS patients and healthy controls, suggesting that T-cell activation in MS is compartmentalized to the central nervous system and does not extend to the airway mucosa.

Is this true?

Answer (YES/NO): NO